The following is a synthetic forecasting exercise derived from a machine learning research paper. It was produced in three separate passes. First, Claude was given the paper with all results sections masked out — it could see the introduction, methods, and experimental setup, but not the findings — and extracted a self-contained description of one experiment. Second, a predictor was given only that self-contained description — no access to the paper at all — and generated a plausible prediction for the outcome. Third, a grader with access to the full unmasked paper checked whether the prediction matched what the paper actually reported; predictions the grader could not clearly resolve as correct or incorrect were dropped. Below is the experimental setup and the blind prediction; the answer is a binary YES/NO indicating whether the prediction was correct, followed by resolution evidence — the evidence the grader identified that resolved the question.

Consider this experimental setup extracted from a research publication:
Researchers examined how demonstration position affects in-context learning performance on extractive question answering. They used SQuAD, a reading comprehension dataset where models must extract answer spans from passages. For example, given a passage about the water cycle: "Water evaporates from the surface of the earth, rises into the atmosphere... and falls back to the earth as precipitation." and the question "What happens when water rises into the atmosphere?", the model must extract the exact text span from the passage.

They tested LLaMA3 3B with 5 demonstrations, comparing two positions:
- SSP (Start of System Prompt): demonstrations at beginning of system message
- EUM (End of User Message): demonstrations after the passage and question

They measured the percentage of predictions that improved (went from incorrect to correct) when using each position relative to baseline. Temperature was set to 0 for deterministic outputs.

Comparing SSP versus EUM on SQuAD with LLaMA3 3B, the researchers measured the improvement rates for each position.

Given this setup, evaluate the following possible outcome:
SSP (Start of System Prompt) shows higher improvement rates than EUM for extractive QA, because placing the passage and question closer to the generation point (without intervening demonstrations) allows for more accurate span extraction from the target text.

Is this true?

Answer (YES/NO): YES